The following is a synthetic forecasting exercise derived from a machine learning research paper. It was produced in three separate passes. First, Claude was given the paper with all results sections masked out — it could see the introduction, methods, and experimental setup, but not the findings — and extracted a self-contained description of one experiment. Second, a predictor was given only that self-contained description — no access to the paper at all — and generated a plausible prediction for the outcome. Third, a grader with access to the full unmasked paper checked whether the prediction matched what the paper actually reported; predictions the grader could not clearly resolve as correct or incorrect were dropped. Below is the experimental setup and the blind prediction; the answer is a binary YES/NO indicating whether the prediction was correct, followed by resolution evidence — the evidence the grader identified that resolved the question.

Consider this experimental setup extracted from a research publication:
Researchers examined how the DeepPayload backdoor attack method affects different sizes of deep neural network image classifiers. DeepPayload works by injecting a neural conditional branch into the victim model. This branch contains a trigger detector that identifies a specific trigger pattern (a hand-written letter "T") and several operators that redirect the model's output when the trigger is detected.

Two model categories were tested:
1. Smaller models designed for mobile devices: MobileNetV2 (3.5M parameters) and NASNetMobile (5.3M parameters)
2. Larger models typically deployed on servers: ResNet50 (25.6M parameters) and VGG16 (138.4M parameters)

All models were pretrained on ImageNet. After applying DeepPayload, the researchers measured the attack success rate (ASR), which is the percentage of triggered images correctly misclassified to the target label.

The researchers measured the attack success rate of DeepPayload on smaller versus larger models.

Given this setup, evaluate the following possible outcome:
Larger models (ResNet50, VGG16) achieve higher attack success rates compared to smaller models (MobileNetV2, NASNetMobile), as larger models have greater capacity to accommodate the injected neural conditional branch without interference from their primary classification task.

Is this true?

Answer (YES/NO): NO